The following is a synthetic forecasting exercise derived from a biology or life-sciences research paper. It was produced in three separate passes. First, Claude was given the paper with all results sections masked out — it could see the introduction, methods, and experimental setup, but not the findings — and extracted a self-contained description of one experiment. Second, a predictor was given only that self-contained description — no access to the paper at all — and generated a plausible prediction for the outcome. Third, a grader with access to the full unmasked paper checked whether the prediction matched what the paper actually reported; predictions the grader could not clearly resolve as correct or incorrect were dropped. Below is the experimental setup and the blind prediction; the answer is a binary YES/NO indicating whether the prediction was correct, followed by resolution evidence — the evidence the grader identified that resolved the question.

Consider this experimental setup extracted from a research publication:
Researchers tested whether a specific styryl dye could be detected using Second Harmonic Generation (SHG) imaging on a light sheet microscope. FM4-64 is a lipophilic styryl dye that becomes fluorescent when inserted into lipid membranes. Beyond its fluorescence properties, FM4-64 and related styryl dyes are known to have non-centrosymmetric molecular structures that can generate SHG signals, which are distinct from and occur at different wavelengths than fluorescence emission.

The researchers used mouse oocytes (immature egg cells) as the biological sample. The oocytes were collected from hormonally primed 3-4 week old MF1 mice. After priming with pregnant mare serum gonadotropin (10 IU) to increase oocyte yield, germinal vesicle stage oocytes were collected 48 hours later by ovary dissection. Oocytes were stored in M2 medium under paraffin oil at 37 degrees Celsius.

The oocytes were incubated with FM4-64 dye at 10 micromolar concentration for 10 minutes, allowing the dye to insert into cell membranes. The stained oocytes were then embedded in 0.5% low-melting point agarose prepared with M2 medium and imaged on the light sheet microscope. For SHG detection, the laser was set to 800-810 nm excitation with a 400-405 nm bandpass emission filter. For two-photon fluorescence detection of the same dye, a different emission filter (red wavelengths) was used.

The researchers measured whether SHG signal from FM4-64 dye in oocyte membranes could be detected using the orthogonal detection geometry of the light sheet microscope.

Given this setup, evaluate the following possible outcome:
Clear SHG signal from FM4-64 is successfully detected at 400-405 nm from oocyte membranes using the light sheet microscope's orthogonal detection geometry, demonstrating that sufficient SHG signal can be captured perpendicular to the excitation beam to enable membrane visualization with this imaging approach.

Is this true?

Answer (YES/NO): YES